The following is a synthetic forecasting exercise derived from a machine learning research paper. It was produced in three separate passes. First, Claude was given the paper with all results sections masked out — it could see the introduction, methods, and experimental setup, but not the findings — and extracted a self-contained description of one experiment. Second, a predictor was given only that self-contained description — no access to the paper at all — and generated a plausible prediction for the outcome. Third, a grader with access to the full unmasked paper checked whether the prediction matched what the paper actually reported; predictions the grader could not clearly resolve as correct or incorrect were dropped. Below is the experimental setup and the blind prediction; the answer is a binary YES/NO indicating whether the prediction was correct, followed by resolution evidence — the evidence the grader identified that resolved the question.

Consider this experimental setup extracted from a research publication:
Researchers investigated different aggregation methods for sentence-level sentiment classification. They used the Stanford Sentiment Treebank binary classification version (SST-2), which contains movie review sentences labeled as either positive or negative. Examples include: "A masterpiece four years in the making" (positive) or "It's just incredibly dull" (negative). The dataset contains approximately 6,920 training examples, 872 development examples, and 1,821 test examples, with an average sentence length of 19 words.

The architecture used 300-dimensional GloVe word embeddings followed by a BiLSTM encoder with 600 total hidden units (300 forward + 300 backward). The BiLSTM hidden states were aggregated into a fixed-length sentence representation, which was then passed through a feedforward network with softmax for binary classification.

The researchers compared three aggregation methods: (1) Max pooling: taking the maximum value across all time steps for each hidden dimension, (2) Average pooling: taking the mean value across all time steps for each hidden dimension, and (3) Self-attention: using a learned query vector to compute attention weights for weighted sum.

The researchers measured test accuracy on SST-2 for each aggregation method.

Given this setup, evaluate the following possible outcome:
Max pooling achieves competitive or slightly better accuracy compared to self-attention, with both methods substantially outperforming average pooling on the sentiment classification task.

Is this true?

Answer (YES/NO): YES